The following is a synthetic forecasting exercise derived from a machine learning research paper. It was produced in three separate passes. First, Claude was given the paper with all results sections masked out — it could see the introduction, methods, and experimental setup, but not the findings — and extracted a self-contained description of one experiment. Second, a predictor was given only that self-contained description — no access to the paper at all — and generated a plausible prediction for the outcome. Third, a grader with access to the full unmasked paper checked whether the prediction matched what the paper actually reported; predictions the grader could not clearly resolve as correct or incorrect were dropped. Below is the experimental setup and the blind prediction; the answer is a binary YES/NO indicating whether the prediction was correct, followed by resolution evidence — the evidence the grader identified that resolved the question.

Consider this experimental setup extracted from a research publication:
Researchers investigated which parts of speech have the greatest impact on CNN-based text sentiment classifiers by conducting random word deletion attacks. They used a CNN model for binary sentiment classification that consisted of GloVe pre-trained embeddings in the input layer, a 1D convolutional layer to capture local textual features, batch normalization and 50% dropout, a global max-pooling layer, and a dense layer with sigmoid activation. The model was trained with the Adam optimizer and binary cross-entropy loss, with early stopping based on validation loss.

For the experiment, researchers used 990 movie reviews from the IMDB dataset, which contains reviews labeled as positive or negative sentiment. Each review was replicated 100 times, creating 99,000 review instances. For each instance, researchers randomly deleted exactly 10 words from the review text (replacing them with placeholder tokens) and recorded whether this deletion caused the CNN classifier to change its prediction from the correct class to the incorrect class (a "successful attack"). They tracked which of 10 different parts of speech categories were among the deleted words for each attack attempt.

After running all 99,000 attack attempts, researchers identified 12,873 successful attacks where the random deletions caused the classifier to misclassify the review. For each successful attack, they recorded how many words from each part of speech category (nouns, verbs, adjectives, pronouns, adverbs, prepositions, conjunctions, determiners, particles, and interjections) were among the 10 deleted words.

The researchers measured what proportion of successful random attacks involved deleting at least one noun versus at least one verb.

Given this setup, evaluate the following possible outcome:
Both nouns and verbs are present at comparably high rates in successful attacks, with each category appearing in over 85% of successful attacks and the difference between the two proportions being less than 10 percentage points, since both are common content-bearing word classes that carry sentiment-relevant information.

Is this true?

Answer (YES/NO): NO